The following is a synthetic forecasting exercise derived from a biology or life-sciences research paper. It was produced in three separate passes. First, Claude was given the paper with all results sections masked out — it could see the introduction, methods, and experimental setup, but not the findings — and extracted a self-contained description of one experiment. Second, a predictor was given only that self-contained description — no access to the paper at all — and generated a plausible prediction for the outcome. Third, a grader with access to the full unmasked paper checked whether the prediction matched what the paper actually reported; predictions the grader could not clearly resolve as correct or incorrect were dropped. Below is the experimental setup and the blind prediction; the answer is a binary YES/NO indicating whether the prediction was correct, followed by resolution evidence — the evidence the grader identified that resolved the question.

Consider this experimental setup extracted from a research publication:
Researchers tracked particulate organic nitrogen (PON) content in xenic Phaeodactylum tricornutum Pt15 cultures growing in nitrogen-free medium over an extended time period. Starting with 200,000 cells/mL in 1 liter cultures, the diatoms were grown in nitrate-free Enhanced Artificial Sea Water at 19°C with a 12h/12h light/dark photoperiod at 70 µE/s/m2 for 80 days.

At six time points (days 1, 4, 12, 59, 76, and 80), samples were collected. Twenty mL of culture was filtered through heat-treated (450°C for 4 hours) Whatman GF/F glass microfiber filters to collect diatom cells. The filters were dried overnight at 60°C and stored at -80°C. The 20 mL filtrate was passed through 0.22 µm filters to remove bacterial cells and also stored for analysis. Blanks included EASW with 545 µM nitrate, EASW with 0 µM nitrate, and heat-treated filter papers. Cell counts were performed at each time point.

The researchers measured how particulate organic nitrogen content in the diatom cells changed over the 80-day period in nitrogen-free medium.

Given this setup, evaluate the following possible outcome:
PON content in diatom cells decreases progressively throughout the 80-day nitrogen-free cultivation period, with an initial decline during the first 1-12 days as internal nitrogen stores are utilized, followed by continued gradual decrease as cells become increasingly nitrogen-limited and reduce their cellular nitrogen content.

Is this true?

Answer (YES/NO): NO